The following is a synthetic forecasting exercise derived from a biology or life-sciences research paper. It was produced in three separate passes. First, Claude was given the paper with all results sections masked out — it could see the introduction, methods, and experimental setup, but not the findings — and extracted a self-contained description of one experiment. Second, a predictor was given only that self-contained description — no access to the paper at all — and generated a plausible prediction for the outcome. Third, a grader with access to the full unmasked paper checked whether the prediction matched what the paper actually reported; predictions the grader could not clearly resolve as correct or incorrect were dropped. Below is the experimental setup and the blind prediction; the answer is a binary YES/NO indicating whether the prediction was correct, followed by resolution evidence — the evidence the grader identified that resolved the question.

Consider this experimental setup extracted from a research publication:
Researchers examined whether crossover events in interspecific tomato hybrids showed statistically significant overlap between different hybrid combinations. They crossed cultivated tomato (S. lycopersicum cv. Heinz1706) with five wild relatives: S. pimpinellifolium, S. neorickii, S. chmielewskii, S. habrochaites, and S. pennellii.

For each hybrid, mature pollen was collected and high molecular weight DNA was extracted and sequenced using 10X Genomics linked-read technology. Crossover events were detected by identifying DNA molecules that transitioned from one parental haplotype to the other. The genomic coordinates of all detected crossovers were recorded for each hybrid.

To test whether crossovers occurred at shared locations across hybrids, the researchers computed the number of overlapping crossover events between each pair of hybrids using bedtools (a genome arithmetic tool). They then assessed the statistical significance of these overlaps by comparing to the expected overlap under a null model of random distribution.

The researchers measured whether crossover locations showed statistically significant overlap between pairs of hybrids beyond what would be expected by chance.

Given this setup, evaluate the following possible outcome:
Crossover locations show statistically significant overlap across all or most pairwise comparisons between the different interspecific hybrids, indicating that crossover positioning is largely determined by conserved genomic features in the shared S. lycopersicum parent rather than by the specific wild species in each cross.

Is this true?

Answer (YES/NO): NO